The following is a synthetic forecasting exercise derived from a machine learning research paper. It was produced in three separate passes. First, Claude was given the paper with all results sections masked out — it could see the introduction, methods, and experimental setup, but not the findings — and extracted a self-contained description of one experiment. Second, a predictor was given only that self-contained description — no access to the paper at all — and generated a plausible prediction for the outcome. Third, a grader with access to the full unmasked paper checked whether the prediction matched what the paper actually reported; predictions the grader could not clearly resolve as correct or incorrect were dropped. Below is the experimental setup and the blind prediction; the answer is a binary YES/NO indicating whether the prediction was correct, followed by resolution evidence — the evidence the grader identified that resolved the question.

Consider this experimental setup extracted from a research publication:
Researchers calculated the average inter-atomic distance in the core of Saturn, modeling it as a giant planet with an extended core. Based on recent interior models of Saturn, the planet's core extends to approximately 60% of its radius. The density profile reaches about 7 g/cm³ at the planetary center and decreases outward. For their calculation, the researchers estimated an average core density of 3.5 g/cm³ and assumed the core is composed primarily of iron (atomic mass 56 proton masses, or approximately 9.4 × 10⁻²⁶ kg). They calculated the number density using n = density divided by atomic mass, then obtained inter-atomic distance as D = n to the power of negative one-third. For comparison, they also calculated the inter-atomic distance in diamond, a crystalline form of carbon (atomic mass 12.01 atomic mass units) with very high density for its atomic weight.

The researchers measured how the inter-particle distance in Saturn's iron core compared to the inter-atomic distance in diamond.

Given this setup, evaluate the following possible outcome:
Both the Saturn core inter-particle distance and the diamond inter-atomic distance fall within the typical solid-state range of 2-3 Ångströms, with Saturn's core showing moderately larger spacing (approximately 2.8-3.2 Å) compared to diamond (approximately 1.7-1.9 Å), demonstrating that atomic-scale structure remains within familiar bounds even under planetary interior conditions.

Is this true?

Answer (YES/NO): NO